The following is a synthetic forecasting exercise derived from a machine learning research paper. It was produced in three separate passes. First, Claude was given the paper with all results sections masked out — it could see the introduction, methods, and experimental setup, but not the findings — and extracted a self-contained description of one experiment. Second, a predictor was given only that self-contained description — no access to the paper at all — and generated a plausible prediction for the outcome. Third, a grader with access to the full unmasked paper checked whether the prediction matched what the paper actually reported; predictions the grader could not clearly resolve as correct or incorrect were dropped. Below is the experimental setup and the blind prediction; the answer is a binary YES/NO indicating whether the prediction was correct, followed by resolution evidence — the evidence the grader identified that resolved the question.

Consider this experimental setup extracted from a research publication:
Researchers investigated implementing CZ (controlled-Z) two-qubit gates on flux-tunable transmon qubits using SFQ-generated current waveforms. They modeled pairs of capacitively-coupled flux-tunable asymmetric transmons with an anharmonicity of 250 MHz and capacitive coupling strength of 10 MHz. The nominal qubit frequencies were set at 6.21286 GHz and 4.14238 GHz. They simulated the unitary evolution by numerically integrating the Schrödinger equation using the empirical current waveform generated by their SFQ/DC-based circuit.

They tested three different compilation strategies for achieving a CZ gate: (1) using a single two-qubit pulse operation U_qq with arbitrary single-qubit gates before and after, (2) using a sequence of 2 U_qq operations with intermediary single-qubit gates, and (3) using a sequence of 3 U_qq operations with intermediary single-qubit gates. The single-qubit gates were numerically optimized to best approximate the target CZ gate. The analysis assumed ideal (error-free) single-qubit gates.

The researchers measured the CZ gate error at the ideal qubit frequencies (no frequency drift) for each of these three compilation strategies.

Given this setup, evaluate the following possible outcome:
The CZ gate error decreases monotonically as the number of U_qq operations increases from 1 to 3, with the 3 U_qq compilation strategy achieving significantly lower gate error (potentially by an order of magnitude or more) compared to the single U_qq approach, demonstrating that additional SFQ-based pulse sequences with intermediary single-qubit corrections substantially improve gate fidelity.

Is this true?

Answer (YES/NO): NO